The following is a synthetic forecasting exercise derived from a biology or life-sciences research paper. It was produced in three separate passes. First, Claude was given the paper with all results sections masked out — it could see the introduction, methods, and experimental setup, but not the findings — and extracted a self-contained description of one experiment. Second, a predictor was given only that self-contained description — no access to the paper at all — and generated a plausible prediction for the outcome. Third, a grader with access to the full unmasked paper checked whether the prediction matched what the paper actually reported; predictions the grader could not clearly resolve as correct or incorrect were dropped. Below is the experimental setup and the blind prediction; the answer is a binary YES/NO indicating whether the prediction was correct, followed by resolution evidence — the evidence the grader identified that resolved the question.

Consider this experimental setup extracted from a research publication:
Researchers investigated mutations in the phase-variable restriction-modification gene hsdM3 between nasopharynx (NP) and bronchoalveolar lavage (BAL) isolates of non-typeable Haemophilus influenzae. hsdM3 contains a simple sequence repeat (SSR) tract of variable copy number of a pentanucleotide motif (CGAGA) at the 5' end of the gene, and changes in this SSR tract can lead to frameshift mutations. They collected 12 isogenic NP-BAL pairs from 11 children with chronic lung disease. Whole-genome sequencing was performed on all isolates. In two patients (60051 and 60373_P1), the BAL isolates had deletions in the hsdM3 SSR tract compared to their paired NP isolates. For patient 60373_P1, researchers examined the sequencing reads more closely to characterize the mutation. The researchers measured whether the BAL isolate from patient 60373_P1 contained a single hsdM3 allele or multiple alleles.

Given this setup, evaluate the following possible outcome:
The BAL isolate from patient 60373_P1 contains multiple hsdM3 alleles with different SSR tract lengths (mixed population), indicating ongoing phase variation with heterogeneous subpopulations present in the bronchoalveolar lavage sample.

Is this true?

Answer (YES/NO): YES